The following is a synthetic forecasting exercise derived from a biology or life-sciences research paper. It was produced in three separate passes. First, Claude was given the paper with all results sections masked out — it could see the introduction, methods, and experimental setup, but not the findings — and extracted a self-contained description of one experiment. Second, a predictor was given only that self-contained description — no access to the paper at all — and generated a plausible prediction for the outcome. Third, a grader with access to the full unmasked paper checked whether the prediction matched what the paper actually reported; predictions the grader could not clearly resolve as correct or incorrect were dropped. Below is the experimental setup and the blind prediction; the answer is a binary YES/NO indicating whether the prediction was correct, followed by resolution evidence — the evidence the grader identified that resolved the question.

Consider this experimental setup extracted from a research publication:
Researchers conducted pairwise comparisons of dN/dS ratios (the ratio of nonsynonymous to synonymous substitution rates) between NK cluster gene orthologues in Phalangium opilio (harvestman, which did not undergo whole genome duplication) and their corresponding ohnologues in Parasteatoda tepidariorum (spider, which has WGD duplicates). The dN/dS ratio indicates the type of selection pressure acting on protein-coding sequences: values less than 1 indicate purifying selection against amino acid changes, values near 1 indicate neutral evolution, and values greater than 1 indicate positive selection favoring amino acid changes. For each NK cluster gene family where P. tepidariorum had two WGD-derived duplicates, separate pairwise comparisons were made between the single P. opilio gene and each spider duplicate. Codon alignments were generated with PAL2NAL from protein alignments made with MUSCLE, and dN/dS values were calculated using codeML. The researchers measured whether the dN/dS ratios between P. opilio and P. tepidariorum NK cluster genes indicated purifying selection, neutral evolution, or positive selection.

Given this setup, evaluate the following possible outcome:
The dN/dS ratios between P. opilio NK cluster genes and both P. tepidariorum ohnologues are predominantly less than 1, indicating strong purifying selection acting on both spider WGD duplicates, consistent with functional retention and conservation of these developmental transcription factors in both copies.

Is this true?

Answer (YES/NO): YES